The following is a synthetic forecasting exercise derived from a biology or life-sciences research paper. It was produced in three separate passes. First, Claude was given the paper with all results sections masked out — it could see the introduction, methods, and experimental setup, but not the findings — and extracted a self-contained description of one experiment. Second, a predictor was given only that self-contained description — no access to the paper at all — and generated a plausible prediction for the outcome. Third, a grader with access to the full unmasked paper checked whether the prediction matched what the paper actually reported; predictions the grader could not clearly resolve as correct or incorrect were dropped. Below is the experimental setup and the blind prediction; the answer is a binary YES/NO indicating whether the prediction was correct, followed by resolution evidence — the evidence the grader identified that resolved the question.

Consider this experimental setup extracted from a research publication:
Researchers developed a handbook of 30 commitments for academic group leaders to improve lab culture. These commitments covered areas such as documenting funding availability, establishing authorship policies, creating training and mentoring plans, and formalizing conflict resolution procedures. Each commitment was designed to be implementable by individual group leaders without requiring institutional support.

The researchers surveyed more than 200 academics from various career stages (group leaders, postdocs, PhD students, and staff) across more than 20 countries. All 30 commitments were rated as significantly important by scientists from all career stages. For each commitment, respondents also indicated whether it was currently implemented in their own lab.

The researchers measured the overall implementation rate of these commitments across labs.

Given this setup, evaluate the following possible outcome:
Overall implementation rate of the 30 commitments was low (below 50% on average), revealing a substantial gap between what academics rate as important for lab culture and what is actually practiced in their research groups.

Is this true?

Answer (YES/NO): YES